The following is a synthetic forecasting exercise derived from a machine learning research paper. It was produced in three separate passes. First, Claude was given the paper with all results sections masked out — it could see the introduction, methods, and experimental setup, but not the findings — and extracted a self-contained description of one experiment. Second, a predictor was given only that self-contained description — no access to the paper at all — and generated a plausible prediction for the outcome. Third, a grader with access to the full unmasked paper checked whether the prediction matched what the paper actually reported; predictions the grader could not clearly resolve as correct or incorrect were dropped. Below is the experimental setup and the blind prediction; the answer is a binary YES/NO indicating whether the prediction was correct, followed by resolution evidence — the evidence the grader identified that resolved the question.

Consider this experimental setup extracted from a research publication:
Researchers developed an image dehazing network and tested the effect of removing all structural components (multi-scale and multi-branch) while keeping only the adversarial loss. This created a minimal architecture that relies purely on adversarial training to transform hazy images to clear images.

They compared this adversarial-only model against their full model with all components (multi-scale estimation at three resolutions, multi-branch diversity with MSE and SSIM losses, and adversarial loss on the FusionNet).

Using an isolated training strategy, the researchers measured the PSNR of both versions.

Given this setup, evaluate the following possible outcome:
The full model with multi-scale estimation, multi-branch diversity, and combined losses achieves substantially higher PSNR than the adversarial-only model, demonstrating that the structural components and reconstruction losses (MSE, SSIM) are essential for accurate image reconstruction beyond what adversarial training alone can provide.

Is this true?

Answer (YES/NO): YES